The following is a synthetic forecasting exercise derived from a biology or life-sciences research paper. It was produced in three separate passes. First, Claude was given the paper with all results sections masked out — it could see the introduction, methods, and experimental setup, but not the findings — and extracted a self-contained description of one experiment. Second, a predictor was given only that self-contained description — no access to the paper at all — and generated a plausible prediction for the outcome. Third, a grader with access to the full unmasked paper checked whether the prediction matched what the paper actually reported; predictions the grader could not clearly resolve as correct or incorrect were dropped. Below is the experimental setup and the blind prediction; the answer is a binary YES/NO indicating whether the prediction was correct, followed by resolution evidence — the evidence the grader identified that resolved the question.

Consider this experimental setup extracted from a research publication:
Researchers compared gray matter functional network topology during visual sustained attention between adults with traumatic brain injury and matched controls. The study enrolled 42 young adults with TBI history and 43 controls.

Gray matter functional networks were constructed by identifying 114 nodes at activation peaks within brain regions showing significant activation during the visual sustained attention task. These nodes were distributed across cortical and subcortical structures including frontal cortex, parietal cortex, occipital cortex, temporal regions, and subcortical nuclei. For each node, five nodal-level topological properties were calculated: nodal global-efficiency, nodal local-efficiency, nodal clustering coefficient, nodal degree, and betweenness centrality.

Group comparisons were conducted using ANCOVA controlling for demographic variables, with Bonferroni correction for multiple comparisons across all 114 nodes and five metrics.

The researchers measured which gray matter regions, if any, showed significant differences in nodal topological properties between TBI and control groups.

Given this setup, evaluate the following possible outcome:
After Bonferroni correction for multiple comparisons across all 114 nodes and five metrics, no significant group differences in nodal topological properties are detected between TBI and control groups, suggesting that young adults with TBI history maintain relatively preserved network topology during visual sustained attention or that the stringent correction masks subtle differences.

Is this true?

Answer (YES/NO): NO